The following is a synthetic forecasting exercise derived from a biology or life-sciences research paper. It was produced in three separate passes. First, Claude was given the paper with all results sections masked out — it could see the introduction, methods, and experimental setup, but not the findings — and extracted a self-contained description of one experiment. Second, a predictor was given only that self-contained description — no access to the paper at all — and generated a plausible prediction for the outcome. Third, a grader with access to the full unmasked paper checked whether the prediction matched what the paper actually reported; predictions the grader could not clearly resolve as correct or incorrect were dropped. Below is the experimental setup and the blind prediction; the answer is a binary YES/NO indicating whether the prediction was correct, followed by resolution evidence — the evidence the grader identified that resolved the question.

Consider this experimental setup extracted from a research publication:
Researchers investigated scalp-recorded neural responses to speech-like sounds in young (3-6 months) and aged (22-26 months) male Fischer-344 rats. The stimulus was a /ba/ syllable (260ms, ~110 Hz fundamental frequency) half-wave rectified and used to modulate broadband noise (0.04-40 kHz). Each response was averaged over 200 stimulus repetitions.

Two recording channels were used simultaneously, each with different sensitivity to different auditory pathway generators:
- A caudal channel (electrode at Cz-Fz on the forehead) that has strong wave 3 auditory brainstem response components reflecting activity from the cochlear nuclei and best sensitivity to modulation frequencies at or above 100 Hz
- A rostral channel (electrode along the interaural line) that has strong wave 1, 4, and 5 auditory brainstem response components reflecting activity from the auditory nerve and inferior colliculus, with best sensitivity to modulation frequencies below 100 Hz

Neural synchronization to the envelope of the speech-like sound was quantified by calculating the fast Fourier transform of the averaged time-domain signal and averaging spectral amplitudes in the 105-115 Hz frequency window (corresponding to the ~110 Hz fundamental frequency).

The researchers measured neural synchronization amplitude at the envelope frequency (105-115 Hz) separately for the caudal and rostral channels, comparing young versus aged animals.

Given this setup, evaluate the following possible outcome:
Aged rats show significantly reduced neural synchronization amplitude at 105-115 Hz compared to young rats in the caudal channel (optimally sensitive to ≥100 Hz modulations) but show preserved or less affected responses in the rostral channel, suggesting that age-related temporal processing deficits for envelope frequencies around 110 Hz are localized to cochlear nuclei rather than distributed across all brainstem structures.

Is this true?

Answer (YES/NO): YES